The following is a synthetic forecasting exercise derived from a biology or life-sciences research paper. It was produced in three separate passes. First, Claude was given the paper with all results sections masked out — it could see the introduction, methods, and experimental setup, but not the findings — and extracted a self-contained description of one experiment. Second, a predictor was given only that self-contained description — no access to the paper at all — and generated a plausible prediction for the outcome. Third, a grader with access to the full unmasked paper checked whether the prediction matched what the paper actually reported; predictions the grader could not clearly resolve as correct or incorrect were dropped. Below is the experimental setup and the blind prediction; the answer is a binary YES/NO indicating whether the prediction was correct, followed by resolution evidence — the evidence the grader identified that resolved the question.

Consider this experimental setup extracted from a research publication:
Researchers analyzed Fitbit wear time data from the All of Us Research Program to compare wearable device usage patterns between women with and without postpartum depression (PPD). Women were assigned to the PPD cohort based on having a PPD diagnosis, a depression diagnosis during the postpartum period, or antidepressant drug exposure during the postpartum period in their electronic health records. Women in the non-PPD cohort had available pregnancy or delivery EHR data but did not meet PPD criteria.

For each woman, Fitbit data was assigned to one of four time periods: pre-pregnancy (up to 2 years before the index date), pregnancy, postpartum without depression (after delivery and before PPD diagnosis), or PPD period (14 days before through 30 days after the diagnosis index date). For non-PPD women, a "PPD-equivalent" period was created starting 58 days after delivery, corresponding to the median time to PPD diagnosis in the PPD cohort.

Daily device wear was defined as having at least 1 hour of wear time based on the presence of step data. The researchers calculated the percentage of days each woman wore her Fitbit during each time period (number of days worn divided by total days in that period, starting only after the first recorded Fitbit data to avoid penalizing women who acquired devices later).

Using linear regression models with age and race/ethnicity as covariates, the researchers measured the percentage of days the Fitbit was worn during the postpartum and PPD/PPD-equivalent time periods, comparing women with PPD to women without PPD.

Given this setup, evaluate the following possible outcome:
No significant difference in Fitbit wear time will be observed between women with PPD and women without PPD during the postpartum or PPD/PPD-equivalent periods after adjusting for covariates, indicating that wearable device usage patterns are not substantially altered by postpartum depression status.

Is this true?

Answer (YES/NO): NO